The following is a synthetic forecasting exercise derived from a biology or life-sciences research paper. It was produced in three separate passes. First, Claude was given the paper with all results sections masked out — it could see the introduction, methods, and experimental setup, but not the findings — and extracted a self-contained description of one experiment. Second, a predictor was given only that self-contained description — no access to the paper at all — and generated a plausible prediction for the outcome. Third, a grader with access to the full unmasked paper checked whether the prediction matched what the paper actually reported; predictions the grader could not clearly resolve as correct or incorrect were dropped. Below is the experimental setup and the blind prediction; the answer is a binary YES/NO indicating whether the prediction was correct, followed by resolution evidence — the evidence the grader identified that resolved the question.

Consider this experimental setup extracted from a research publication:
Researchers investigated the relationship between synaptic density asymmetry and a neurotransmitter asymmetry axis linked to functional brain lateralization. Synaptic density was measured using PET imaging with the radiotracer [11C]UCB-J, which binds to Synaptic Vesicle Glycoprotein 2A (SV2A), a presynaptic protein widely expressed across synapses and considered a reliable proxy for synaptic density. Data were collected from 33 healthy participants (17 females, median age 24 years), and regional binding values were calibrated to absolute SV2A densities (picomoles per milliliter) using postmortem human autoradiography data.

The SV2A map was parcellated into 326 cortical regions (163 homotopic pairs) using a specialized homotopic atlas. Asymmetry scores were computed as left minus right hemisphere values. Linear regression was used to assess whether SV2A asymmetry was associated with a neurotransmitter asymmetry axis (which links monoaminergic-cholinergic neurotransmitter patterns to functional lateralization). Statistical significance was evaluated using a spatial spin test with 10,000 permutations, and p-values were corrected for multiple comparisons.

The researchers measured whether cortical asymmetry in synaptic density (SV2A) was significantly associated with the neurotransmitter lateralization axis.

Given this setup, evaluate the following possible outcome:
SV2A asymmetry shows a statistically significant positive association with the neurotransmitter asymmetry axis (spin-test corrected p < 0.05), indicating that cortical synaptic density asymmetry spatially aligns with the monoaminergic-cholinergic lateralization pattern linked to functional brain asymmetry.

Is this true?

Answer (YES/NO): NO